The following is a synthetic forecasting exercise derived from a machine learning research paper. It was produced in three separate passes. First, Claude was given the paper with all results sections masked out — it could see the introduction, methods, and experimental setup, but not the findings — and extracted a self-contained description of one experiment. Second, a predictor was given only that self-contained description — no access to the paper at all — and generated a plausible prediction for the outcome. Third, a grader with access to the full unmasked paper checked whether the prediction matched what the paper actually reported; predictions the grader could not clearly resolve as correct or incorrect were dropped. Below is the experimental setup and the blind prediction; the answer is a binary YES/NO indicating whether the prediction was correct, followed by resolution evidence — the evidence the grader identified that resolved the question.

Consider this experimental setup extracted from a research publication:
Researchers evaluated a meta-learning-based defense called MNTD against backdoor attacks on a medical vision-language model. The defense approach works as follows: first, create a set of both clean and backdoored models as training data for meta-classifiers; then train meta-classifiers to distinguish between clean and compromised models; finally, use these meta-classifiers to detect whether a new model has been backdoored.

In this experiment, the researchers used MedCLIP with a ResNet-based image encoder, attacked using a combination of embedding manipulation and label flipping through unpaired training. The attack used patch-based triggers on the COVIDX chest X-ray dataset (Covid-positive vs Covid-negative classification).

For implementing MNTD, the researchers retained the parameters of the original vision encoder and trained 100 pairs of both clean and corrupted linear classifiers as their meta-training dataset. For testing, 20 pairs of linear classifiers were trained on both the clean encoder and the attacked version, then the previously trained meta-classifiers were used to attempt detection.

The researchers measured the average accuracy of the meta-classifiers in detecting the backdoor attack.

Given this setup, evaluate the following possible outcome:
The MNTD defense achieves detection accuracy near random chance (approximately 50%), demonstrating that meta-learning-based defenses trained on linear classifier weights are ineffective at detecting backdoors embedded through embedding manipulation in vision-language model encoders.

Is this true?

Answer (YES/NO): NO